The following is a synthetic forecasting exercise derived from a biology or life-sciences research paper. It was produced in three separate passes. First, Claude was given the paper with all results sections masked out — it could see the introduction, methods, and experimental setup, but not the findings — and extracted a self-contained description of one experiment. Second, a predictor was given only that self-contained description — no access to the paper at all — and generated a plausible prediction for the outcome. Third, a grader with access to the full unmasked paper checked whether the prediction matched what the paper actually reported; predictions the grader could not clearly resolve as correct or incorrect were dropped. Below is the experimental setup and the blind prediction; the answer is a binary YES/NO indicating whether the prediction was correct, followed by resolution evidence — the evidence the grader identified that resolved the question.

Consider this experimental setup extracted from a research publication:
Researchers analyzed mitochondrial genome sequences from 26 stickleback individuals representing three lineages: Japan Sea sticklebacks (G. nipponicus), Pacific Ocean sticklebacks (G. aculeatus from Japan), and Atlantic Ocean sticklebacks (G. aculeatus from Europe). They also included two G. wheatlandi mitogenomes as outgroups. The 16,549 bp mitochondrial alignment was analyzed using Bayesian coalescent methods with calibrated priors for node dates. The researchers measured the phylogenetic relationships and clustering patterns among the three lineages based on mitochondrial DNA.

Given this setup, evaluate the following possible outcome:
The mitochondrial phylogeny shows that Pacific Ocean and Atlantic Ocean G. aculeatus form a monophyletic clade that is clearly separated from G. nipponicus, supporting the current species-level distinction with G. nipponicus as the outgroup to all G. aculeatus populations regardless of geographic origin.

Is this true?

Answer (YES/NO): NO